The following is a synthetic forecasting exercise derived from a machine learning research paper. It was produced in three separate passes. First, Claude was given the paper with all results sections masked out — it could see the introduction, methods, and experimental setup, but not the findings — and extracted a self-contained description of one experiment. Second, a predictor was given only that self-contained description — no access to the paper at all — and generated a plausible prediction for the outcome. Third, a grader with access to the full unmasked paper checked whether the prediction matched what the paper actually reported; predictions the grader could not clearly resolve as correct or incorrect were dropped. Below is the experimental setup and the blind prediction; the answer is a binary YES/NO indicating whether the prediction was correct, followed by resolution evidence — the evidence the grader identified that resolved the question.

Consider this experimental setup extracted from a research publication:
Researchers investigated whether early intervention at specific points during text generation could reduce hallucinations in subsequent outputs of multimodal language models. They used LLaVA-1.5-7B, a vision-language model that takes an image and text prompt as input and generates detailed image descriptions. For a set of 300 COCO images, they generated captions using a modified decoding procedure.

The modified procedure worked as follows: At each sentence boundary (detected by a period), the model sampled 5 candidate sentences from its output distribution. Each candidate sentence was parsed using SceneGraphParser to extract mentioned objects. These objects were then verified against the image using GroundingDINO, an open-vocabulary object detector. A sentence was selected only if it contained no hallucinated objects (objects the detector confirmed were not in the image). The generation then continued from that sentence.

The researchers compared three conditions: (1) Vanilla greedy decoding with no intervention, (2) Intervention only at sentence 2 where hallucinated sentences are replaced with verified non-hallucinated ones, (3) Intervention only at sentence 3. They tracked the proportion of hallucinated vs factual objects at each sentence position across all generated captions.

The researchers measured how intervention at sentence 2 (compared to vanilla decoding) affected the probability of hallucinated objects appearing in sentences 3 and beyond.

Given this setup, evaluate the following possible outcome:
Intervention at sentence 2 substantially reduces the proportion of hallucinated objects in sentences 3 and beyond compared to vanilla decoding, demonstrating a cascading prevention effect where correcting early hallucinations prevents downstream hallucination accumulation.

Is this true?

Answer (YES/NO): YES